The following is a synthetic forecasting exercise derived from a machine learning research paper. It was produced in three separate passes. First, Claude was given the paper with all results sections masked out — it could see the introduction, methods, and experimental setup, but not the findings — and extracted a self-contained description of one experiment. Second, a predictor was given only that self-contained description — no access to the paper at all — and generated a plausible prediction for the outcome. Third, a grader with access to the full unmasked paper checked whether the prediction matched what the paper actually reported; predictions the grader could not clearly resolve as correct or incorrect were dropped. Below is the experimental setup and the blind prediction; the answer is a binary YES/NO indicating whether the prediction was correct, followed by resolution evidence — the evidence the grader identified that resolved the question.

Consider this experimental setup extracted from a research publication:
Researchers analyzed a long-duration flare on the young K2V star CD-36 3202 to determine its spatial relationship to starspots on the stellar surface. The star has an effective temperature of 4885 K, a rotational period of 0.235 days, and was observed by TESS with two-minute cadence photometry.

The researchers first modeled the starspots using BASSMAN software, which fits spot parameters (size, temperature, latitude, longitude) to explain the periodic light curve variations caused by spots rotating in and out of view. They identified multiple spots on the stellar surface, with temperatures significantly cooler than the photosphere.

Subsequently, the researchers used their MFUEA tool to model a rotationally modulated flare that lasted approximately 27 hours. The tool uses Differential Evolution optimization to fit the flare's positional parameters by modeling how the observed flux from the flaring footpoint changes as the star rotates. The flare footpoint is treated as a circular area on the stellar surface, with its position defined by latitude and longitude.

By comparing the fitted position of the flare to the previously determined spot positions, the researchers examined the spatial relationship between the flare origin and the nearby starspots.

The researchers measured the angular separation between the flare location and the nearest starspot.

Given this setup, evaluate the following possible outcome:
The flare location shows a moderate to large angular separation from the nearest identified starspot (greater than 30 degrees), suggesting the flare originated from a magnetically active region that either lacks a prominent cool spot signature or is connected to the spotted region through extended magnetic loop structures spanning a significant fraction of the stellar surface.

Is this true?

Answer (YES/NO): NO